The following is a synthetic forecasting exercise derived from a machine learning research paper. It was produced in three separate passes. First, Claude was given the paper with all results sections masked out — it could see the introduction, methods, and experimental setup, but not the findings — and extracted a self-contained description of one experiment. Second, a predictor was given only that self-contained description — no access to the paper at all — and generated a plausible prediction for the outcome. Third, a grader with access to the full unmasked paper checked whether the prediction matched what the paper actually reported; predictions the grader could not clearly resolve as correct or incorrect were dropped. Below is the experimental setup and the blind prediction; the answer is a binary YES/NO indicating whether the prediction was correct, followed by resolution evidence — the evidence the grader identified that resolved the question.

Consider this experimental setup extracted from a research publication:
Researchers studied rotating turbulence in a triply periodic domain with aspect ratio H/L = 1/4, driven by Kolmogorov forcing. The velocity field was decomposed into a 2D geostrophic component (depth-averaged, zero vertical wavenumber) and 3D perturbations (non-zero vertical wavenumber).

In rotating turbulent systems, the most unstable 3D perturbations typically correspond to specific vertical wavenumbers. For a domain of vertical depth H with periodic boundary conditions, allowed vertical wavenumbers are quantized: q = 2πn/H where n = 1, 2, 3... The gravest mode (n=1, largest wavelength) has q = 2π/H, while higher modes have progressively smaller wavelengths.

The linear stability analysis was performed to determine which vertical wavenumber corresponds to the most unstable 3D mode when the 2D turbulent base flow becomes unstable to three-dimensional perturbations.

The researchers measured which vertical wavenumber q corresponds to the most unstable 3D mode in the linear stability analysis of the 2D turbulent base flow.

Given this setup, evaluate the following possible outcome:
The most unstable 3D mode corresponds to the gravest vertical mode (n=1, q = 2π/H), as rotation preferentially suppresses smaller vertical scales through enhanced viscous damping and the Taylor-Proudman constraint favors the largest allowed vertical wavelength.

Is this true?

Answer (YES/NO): YES